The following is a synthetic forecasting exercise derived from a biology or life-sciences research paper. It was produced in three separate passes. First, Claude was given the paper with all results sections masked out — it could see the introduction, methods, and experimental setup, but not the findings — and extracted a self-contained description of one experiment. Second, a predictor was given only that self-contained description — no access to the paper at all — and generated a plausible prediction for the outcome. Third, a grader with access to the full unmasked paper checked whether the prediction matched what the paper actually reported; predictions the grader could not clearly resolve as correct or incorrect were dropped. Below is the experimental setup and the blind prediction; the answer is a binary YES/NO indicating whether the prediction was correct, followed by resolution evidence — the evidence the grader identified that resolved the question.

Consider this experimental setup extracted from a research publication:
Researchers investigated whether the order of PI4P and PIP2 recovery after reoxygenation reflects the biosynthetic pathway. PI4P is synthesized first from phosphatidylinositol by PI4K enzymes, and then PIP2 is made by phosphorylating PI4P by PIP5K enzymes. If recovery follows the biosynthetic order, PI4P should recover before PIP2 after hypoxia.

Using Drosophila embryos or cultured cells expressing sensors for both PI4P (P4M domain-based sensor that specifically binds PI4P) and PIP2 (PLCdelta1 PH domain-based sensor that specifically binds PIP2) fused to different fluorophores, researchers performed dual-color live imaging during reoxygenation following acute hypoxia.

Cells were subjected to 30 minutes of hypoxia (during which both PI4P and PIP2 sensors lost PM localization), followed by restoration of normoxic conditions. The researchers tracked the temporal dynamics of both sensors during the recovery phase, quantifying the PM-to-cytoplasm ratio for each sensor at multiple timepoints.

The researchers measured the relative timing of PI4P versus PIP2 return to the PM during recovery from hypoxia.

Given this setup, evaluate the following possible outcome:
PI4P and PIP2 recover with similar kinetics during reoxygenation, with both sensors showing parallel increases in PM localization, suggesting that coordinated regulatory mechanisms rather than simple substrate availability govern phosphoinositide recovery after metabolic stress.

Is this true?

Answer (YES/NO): NO